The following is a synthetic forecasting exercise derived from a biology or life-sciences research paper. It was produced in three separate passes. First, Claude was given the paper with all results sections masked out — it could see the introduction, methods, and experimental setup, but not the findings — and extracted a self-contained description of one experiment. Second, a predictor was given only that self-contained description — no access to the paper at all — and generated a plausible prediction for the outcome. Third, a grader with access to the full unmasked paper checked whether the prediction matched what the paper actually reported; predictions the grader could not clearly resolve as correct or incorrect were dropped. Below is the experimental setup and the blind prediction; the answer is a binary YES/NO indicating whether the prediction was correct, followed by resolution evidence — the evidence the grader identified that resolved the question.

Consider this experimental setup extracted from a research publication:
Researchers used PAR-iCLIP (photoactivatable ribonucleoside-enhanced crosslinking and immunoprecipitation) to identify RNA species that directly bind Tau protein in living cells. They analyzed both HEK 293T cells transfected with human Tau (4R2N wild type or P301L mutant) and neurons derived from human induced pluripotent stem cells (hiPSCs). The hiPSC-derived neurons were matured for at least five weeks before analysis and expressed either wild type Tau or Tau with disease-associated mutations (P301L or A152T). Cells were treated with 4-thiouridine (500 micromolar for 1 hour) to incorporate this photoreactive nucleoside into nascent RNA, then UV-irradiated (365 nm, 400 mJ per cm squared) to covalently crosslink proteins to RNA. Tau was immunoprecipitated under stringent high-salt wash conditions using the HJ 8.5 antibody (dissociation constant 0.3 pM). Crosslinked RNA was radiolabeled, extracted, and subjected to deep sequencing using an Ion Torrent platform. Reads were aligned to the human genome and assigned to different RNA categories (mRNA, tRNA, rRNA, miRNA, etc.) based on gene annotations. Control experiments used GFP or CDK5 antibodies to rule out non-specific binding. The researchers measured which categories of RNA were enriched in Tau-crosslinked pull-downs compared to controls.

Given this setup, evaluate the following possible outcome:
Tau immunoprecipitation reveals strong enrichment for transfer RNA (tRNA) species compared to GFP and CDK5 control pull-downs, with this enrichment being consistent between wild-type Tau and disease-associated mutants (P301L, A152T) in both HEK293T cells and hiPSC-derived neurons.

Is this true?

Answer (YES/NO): YES